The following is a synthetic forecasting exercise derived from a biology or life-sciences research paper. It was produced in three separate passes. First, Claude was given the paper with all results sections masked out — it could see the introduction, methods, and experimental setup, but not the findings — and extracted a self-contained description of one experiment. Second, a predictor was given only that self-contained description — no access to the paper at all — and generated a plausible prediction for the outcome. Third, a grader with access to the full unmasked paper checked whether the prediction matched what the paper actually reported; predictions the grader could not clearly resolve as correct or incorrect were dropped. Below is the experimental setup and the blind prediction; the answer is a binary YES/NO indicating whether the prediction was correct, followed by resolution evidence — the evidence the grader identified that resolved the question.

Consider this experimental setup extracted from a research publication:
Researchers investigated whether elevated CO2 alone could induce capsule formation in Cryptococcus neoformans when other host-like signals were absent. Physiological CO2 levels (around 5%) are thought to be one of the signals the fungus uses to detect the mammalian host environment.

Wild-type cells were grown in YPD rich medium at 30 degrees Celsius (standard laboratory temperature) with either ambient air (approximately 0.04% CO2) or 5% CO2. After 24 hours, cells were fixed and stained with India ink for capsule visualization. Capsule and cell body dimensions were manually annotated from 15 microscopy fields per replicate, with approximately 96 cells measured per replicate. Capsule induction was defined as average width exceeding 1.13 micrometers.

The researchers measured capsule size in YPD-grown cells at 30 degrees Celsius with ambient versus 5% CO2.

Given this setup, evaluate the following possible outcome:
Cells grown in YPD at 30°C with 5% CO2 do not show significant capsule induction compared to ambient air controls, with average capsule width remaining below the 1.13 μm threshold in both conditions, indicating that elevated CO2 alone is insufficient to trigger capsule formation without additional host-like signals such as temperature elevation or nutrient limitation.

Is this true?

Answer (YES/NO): YES